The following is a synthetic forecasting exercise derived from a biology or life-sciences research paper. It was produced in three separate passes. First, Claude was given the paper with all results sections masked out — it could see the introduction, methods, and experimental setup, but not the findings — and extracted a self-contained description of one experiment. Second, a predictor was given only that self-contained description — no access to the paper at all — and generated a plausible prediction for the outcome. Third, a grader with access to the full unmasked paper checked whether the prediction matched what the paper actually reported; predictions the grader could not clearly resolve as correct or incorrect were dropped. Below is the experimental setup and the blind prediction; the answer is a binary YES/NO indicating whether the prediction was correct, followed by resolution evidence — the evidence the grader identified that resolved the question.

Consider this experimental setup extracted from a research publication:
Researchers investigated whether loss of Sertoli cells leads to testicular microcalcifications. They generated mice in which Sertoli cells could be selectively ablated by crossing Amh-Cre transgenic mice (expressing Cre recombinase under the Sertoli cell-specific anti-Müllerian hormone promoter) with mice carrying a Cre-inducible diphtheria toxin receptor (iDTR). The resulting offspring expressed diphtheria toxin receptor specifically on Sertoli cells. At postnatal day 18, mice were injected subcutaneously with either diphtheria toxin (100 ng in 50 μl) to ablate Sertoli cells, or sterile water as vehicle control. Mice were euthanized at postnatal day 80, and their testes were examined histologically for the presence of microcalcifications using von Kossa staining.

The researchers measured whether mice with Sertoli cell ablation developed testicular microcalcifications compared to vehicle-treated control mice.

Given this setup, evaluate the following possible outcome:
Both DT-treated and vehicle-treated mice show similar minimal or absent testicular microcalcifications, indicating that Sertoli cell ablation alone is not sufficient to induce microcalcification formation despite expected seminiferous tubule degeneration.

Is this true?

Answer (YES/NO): NO